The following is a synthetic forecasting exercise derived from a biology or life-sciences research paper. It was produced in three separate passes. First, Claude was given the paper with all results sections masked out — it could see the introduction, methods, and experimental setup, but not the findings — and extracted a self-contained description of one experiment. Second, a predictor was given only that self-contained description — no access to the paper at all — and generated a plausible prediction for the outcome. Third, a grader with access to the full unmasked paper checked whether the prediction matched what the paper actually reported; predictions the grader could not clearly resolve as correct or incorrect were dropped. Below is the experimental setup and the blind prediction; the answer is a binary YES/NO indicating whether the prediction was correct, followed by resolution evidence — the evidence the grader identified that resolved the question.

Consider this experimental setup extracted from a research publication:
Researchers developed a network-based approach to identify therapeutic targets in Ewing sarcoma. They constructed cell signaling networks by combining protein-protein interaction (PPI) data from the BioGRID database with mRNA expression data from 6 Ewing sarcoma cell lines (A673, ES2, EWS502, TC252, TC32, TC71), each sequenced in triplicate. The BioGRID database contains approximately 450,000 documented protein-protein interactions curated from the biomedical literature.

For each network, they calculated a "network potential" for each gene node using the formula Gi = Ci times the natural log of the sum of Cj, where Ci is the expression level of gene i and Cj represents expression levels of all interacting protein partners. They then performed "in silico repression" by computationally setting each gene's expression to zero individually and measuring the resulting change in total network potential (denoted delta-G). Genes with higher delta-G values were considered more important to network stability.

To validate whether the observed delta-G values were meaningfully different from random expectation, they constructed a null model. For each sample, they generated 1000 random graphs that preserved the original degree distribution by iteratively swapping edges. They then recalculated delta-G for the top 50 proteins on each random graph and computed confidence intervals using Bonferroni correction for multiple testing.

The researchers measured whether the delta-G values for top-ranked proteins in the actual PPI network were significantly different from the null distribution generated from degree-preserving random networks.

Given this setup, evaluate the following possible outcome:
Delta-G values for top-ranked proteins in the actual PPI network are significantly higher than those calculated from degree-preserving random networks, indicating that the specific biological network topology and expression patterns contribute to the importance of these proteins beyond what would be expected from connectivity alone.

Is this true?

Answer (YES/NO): NO